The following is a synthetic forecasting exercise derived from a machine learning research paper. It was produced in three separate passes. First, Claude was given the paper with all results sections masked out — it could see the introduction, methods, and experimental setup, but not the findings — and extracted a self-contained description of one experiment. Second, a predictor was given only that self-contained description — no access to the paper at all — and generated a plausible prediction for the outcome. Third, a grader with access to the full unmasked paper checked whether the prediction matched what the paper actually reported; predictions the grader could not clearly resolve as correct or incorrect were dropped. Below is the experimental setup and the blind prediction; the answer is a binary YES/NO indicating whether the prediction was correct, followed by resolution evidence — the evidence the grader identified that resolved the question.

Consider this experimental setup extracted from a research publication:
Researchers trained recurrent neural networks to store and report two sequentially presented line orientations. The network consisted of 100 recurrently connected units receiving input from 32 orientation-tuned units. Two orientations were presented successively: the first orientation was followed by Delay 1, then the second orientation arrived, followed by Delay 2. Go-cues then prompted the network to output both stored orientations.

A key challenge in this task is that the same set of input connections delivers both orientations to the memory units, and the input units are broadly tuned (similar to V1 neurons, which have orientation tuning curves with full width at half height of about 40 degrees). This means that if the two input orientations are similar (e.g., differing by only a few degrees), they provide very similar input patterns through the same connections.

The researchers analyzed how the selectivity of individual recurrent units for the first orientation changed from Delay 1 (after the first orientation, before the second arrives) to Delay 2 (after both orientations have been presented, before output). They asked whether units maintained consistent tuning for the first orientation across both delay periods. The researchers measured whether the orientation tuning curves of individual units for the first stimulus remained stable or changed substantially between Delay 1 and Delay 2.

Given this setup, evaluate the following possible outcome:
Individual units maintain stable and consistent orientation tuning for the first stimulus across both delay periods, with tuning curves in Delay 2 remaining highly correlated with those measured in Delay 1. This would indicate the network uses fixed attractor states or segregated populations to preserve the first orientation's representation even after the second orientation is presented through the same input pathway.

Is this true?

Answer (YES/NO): NO